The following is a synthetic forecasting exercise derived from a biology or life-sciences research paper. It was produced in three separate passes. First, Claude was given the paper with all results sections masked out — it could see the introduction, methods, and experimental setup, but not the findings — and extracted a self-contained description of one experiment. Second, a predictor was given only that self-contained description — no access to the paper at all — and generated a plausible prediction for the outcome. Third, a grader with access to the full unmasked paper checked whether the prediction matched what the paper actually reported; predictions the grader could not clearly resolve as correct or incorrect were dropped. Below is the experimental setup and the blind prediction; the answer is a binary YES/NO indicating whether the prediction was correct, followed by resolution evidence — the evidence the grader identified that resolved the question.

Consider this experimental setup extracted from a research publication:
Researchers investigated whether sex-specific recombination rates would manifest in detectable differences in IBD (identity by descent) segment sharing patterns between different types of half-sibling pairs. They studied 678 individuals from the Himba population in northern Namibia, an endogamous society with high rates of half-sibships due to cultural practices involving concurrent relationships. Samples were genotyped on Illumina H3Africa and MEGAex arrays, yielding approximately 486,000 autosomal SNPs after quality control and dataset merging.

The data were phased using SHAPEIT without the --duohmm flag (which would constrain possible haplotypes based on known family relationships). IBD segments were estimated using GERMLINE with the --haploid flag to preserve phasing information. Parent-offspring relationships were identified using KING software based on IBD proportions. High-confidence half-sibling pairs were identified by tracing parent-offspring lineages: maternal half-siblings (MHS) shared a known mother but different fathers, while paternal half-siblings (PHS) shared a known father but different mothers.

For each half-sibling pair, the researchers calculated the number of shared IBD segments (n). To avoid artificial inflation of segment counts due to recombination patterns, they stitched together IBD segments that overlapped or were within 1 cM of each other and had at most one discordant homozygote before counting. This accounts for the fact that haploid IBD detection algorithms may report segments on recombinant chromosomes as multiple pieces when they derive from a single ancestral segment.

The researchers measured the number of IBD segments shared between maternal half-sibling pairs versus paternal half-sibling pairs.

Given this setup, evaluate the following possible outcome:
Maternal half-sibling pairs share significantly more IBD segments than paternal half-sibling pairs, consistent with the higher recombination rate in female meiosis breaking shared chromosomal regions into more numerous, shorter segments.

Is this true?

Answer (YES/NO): YES